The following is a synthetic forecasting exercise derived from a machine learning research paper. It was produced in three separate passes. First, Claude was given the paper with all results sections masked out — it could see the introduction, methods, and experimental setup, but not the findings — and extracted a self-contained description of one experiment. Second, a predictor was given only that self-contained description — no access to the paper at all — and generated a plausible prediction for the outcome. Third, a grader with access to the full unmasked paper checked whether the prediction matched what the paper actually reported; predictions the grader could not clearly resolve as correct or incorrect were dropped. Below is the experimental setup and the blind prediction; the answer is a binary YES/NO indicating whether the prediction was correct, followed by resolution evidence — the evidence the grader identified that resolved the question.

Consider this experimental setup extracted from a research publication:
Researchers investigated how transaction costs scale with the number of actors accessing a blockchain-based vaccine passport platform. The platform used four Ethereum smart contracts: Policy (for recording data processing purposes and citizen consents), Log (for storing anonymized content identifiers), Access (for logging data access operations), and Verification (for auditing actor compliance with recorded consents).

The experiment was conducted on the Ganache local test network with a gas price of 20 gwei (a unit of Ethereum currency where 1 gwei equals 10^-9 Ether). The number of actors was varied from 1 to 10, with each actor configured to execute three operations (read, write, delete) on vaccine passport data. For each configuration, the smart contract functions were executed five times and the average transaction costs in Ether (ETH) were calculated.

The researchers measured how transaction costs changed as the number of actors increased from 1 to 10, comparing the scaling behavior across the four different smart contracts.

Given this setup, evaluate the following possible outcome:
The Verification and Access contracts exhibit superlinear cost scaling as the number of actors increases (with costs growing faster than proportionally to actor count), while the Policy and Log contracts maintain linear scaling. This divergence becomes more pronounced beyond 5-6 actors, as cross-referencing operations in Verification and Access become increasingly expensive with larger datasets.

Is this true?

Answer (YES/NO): NO